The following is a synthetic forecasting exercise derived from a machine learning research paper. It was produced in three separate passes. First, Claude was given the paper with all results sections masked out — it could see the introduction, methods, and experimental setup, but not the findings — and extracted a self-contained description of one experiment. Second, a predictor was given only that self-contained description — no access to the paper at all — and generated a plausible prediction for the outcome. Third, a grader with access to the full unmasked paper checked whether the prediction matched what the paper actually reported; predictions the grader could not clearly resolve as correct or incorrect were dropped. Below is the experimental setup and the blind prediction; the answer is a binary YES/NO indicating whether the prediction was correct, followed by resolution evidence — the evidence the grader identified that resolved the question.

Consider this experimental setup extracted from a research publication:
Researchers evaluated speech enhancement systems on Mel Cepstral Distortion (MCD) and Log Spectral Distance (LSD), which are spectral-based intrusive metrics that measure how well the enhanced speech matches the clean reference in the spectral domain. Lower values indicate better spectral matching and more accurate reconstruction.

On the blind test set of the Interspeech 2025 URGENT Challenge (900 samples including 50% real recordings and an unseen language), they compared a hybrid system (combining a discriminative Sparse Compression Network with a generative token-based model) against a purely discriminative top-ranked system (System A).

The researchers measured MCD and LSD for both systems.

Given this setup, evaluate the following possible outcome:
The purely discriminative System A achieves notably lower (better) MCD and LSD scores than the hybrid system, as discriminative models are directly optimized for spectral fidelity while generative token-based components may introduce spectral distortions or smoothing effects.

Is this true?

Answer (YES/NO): YES